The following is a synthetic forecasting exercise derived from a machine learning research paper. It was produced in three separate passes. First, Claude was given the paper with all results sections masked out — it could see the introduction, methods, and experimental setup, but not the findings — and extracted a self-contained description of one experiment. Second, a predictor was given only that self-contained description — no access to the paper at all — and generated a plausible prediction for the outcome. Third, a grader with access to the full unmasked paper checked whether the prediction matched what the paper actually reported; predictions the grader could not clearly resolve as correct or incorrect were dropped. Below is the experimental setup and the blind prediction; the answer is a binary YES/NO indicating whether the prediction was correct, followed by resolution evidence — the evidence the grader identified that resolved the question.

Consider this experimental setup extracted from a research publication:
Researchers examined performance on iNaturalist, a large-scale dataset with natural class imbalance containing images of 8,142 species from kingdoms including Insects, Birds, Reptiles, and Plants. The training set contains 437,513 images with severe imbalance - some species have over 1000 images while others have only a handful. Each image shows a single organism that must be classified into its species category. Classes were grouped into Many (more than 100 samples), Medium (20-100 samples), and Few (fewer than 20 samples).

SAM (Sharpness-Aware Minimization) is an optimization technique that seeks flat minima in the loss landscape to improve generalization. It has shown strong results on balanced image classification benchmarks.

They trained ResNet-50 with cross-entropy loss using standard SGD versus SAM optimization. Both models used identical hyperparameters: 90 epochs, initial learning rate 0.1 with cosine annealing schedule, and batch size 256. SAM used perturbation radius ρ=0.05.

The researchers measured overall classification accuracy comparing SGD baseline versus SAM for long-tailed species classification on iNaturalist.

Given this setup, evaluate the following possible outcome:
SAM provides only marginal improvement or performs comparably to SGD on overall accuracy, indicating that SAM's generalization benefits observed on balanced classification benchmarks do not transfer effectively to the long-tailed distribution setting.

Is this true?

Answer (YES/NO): YES